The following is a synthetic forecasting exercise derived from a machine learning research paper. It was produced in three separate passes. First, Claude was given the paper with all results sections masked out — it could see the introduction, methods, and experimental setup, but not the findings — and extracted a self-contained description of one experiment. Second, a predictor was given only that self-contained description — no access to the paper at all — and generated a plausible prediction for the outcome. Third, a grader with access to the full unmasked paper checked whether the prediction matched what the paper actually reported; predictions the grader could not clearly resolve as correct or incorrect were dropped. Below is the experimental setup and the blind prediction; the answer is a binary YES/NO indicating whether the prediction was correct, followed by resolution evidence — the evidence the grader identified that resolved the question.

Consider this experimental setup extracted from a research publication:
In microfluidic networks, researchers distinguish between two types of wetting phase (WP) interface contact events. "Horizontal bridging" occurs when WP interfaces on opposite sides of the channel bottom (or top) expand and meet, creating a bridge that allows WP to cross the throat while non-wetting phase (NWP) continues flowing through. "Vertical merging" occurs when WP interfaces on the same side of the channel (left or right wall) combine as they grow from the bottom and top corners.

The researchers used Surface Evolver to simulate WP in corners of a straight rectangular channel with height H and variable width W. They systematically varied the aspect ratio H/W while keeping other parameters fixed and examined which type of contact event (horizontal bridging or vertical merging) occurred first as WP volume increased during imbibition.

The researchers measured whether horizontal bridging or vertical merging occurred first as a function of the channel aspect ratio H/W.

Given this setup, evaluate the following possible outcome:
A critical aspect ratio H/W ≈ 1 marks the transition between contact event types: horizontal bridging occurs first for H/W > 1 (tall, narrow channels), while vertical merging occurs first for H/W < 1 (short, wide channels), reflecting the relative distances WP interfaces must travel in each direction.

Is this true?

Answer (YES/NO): YES